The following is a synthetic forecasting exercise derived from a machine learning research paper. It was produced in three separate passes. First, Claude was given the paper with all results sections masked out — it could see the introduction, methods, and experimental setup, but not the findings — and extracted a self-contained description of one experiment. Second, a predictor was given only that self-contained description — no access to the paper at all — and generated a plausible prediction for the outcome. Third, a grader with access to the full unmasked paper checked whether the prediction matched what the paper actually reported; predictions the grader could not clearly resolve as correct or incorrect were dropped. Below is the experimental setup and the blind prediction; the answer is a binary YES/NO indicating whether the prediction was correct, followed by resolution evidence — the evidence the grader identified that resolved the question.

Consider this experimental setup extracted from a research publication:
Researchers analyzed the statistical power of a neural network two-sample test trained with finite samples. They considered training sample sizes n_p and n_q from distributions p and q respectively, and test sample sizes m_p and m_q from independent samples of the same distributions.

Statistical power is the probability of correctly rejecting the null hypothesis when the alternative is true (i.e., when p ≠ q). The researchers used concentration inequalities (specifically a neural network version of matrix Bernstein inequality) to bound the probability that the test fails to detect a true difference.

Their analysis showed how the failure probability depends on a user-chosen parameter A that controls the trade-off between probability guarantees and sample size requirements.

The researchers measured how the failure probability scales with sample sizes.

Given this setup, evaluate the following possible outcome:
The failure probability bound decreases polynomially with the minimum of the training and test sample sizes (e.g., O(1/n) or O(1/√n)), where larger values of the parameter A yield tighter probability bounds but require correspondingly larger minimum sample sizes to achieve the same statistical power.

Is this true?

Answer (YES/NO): YES